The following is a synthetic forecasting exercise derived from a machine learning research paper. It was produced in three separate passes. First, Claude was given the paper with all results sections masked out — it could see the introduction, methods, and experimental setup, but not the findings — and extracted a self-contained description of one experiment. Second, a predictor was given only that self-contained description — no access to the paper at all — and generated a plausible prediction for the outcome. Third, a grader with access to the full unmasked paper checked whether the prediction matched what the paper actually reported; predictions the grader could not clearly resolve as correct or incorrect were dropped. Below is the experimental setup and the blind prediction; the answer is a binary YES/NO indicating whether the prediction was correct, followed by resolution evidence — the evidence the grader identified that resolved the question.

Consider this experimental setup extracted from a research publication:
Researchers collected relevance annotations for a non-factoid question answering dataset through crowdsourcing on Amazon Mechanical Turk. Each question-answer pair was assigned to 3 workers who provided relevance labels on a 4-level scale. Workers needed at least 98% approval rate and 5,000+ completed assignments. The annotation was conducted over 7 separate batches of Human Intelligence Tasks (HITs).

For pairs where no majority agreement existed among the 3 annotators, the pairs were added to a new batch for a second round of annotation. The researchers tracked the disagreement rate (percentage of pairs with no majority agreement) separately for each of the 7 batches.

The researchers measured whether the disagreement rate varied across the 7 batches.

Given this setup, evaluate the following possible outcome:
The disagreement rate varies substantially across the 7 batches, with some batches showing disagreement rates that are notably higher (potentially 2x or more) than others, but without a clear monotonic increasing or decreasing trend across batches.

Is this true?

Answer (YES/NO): NO